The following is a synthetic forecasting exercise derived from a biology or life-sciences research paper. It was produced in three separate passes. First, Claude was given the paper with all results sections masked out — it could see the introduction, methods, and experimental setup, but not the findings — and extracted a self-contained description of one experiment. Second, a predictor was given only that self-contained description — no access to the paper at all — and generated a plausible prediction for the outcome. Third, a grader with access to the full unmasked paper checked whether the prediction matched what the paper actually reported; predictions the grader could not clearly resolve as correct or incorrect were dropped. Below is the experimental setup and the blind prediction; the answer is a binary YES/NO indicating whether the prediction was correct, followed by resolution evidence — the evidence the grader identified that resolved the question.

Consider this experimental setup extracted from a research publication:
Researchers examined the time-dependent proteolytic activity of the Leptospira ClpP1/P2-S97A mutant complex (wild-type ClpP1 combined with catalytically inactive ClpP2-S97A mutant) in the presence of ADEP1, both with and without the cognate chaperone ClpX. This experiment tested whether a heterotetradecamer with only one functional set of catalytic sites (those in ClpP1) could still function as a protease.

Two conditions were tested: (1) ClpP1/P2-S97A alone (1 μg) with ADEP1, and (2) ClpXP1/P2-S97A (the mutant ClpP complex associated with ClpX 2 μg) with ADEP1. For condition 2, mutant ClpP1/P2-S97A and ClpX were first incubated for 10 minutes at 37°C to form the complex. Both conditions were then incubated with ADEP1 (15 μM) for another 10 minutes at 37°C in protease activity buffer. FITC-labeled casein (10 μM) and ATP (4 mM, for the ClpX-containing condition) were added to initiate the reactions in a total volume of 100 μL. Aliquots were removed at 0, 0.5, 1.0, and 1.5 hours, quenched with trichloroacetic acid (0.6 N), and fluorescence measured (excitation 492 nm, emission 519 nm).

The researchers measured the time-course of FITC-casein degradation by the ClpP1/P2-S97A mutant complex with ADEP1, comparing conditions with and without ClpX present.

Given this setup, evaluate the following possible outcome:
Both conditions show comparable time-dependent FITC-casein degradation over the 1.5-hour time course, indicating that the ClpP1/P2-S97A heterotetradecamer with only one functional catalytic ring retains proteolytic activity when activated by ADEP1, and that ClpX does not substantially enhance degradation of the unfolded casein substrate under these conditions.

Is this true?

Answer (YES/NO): YES